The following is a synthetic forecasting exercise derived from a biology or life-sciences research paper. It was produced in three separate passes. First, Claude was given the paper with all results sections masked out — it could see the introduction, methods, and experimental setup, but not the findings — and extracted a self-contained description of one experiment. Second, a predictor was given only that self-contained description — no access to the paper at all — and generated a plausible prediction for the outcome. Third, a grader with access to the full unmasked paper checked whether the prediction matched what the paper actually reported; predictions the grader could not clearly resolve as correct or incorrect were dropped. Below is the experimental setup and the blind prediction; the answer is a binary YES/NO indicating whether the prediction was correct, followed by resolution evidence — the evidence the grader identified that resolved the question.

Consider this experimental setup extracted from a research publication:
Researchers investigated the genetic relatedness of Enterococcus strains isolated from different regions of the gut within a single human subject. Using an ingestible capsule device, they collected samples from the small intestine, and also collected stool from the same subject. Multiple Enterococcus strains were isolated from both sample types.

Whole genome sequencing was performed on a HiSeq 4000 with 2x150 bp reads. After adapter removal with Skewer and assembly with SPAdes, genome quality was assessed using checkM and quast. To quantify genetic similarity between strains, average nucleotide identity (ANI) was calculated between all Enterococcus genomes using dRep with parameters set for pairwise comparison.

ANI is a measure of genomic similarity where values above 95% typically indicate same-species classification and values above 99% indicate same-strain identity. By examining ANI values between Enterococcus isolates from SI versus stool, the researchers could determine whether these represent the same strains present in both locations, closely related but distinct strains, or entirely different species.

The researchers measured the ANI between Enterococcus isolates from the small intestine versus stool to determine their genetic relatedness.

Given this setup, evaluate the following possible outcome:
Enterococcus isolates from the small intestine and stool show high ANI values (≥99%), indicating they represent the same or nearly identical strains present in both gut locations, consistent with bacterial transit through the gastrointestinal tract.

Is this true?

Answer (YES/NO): NO